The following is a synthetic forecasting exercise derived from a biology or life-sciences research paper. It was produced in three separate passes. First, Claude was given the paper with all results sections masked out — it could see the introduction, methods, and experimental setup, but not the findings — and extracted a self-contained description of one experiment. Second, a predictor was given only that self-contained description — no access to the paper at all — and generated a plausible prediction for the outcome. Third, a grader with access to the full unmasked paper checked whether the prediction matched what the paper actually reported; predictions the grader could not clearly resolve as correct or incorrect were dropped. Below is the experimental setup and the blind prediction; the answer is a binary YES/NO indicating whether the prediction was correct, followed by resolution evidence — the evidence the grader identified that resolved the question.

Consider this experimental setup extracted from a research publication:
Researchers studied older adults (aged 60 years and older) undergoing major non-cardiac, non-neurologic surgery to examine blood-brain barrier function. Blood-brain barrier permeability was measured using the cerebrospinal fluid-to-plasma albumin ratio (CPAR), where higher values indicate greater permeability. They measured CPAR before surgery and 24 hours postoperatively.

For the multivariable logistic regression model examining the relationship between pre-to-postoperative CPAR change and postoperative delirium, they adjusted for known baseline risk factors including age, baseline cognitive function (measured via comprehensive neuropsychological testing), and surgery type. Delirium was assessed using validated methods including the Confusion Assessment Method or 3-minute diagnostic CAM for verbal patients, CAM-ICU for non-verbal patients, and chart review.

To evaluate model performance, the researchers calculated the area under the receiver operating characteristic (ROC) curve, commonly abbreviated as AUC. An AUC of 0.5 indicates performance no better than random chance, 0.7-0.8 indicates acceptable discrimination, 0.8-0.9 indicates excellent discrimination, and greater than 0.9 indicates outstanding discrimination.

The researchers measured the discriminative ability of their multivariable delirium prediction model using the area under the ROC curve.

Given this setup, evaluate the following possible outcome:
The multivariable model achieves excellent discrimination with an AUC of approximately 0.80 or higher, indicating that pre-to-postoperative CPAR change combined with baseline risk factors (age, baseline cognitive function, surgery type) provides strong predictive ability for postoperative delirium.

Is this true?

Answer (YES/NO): YES